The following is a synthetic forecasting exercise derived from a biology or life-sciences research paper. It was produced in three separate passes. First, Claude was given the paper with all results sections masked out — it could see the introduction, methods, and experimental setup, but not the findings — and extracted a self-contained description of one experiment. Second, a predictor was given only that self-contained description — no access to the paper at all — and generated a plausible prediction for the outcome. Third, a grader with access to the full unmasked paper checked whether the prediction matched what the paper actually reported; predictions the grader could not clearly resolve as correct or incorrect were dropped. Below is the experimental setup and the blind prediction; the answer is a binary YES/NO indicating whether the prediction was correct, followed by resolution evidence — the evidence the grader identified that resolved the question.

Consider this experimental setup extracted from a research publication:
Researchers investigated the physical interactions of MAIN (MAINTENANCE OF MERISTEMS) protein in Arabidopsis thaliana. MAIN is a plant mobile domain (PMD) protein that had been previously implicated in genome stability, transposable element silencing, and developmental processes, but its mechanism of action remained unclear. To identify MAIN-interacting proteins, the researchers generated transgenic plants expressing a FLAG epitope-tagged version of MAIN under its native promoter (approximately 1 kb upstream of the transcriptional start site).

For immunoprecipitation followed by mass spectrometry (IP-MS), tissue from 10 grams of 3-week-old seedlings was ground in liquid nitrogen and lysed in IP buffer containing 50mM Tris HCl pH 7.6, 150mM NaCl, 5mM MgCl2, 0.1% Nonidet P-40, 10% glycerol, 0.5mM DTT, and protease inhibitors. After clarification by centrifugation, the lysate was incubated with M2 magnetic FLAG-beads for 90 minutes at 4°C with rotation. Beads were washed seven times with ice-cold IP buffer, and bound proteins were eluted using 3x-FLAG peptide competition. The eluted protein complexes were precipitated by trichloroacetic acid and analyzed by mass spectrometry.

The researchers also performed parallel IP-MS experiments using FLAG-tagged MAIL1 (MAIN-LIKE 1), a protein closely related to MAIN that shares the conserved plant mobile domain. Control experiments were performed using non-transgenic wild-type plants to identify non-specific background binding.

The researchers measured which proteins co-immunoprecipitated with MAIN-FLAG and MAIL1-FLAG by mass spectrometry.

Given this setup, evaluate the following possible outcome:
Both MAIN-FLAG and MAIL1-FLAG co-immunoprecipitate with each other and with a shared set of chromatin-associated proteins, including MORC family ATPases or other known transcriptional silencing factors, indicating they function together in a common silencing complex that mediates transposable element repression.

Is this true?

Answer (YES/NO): NO